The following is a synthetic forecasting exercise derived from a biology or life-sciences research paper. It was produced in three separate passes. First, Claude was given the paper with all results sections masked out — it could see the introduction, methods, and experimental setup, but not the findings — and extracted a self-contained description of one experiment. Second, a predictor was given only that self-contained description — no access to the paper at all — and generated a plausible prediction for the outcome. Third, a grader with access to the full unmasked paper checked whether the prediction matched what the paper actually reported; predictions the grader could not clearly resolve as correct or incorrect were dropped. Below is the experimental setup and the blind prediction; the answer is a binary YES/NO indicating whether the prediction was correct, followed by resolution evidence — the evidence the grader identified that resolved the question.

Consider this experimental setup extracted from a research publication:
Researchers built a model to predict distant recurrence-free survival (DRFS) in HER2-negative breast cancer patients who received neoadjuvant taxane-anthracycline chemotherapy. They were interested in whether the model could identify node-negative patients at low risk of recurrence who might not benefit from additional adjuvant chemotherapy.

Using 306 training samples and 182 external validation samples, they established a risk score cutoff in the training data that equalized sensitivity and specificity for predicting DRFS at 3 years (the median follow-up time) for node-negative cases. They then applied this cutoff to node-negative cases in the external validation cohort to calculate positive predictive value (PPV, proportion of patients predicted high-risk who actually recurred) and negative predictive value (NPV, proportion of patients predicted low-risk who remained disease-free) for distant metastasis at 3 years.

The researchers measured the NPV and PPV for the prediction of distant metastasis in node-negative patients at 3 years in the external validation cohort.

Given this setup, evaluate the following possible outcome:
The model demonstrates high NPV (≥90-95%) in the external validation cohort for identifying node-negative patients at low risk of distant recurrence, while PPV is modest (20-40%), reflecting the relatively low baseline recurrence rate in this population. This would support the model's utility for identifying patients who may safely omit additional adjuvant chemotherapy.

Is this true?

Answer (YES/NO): NO